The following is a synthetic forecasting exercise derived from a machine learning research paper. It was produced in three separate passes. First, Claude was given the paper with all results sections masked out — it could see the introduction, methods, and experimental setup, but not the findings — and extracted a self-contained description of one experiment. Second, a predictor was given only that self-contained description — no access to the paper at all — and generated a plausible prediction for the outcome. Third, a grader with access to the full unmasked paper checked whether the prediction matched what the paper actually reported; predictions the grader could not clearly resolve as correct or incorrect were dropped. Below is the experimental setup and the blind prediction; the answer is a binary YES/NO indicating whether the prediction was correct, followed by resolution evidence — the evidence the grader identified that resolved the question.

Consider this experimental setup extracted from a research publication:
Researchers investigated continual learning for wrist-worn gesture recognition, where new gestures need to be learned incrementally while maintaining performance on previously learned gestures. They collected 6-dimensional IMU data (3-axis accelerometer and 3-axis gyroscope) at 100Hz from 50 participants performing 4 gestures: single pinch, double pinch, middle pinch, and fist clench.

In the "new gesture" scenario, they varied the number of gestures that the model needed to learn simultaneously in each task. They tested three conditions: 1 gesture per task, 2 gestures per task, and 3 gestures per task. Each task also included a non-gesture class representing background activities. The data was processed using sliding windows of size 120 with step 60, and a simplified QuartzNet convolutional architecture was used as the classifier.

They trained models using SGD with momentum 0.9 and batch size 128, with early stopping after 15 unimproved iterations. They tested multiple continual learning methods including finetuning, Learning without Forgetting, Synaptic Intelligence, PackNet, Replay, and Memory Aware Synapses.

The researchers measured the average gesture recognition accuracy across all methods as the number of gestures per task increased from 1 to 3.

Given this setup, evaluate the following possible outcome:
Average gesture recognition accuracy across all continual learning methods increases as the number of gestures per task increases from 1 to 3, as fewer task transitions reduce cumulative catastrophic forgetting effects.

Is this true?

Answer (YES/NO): NO